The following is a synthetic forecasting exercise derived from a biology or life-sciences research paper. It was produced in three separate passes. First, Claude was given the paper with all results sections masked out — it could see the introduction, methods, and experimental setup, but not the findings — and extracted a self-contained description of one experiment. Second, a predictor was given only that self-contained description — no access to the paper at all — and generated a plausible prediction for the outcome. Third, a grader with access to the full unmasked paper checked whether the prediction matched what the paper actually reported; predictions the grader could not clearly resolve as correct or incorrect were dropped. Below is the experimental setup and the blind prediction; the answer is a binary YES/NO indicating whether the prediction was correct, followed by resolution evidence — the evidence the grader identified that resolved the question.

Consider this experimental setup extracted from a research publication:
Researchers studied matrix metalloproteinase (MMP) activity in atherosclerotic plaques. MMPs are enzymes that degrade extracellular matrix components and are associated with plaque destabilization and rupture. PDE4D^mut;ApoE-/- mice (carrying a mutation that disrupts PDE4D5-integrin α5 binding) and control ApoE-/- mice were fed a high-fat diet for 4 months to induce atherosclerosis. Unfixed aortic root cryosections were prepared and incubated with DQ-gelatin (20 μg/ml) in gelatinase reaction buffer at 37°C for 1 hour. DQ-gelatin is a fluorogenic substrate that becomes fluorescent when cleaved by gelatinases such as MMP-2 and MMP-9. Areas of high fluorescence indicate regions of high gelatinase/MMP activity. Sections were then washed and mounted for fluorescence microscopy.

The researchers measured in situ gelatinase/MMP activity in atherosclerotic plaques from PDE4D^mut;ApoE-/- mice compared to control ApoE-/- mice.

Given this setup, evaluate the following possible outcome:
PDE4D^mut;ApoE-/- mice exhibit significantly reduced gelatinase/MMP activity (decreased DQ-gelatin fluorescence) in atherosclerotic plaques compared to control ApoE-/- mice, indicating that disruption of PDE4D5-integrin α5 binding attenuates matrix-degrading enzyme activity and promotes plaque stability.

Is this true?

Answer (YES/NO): YES